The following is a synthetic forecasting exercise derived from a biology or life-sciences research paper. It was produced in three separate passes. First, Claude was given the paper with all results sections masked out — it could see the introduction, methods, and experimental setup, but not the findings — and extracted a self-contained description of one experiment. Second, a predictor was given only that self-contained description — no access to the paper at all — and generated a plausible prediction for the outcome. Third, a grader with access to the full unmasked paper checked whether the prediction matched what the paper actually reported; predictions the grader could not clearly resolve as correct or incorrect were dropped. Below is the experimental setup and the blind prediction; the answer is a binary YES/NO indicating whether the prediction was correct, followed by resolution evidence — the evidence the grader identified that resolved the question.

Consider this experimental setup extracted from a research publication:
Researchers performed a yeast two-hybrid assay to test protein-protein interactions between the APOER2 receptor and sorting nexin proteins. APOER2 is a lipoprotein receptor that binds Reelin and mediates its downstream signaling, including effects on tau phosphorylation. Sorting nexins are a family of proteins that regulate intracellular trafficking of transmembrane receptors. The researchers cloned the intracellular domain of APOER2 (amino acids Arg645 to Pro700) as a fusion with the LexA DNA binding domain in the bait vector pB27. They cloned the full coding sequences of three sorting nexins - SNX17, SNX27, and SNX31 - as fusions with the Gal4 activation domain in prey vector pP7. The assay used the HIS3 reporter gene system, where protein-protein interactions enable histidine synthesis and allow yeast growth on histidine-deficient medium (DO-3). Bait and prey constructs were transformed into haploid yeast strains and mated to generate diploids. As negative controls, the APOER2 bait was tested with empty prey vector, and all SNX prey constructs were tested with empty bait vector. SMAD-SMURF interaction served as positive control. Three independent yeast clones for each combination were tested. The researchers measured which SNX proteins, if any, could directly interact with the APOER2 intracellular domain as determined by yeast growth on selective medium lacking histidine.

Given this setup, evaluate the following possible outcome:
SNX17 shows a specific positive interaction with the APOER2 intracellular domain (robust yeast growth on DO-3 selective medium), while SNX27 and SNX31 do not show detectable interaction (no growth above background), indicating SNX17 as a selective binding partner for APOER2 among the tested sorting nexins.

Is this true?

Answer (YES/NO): NO